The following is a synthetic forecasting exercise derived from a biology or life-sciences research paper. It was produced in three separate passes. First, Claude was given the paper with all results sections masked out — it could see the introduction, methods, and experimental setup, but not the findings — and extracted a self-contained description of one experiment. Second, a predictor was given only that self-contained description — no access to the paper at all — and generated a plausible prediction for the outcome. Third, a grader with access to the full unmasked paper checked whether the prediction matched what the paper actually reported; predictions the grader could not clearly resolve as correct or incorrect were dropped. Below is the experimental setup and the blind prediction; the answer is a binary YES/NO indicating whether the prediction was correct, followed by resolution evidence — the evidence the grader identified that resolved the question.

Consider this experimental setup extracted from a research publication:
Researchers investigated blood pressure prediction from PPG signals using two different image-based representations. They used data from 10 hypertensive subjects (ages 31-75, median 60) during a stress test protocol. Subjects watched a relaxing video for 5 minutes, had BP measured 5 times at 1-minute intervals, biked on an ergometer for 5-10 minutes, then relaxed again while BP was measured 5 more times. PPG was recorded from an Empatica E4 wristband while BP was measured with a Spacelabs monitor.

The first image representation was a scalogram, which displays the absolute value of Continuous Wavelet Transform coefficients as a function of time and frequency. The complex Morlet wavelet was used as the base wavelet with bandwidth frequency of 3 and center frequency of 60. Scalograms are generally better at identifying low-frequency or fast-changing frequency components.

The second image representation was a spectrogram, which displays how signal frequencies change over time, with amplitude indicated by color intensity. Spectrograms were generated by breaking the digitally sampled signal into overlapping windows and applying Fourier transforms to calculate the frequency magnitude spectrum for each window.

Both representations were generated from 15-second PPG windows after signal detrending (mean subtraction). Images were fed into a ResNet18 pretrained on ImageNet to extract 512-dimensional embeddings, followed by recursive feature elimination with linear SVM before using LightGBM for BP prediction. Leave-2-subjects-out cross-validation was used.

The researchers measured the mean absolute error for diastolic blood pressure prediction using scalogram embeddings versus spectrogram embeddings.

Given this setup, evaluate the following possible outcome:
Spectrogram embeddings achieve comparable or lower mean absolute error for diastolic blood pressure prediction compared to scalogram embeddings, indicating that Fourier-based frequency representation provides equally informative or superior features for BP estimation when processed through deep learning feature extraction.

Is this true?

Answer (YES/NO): YES